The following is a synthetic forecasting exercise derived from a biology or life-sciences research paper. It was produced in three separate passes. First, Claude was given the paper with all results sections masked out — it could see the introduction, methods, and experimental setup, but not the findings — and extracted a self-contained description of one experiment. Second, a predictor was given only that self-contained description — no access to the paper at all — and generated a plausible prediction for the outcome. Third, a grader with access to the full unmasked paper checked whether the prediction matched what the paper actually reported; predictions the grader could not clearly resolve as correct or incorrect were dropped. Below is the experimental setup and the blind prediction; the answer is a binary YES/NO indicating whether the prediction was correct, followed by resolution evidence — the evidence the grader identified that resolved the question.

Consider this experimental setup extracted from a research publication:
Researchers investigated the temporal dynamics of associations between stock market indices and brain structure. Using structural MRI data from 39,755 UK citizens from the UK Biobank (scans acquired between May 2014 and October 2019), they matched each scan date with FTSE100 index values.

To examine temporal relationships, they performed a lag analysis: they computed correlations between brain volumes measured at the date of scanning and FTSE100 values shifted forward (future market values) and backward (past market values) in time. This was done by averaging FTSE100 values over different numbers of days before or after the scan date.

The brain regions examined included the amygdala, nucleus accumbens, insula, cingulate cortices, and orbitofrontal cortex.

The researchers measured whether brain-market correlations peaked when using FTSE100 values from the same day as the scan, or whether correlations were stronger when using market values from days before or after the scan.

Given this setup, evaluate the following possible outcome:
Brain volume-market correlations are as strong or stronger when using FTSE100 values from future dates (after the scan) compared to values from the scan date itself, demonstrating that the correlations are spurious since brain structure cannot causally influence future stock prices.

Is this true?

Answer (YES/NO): NO